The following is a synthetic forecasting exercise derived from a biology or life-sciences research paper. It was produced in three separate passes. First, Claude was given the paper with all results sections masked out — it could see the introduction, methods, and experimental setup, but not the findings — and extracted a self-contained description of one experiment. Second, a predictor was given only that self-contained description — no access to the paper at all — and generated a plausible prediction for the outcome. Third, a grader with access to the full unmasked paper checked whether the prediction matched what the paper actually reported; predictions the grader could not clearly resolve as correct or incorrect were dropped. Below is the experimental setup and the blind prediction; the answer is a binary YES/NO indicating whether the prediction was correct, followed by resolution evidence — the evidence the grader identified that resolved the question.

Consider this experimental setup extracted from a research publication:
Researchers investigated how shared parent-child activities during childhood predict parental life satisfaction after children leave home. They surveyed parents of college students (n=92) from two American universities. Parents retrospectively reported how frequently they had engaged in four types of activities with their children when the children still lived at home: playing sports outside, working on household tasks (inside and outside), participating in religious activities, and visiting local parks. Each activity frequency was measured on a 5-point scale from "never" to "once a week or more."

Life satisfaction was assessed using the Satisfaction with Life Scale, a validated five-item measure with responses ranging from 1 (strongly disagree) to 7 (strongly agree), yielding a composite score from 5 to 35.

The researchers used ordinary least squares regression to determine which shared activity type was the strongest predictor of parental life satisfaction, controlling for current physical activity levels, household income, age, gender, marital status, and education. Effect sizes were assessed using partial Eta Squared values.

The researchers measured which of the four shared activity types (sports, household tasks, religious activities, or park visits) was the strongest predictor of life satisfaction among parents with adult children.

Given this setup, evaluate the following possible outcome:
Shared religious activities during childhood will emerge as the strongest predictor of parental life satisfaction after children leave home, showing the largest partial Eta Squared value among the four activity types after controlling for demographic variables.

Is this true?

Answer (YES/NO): NO